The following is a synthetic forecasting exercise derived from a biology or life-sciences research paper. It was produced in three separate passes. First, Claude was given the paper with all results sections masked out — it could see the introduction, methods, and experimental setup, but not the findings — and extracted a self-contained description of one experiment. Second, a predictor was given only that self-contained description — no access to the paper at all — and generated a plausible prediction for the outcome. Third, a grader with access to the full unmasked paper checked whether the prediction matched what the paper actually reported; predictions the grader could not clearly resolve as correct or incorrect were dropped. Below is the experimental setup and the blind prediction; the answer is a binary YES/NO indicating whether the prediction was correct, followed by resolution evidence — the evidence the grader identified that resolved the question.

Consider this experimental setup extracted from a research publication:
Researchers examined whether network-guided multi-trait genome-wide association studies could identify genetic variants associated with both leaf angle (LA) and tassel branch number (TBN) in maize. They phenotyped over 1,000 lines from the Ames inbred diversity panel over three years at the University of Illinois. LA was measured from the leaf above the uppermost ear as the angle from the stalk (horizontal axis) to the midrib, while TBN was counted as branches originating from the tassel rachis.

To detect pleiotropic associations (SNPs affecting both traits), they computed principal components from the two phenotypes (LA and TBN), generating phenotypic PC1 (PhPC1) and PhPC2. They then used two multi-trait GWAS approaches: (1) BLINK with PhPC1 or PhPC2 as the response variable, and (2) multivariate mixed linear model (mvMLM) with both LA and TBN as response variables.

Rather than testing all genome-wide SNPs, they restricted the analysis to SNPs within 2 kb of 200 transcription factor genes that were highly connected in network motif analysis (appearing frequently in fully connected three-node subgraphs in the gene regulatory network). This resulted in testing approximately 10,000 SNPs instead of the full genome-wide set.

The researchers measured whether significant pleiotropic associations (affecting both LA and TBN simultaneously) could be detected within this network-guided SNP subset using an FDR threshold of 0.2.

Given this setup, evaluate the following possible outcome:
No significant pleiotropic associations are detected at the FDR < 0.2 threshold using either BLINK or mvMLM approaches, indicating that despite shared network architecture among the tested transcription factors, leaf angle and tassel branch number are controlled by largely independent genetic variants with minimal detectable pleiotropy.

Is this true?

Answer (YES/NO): NO